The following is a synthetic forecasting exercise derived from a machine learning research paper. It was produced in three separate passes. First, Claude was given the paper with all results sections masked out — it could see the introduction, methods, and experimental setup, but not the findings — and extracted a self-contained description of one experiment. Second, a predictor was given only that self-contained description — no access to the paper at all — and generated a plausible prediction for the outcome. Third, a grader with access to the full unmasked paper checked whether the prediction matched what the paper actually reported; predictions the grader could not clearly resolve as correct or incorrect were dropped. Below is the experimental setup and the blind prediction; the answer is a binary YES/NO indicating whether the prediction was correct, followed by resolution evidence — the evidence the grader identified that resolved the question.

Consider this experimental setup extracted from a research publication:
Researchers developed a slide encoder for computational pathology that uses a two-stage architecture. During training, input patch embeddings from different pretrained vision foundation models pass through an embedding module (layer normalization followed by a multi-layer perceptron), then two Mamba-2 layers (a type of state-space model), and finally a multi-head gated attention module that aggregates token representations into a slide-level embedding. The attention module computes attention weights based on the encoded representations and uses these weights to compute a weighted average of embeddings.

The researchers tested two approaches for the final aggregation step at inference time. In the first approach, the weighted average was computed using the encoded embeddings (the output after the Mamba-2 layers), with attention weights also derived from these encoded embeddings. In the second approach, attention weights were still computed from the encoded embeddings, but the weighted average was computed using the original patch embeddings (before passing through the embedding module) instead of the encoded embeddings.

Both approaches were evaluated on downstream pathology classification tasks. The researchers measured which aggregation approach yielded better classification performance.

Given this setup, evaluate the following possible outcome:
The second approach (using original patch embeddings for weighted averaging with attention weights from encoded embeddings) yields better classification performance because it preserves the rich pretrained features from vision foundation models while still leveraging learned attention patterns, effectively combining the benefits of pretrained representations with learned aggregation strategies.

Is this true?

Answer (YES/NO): YES